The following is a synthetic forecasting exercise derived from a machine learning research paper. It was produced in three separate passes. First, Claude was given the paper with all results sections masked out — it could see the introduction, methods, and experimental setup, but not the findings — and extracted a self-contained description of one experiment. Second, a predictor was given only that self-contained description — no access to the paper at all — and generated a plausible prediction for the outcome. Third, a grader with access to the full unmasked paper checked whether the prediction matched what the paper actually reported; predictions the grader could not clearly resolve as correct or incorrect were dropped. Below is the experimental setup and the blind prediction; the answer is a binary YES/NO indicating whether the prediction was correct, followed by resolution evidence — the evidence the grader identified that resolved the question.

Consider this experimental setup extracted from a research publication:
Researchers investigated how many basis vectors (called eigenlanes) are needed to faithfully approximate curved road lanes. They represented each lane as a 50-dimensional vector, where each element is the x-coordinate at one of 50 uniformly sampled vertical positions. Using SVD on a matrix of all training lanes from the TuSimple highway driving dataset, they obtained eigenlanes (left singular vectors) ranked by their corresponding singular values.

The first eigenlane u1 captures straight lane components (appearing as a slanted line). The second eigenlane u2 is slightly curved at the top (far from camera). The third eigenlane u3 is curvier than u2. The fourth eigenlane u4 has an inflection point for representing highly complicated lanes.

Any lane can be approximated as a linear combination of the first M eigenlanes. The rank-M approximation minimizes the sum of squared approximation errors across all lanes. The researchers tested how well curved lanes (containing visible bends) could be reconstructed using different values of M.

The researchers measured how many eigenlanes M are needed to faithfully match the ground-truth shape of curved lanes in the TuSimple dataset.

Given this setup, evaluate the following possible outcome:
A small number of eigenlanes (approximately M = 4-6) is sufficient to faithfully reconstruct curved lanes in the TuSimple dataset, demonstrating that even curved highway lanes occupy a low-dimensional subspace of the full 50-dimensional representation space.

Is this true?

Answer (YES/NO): YES